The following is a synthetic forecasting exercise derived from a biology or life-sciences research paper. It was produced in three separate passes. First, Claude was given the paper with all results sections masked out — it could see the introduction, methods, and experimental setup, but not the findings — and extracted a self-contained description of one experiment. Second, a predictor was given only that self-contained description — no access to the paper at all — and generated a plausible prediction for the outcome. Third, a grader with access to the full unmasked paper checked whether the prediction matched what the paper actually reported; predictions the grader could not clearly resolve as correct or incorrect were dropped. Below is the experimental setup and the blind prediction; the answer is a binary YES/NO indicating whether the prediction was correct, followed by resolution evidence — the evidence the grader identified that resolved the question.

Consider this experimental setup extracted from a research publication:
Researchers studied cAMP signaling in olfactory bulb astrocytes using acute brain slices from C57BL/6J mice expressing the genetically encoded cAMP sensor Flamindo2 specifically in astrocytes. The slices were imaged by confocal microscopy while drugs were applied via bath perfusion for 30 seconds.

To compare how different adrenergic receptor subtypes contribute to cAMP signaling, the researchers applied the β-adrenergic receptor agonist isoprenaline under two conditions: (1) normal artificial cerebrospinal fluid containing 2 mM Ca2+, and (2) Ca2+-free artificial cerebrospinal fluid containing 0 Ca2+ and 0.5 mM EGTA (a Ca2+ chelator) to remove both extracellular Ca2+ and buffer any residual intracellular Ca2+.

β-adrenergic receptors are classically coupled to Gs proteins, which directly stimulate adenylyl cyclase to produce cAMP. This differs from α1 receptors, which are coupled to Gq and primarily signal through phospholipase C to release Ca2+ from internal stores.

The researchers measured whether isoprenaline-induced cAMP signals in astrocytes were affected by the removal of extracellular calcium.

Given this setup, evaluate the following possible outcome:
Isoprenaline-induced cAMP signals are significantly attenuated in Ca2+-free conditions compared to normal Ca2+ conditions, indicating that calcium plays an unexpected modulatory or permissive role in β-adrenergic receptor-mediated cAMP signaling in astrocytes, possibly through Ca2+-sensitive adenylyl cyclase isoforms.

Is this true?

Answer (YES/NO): NO